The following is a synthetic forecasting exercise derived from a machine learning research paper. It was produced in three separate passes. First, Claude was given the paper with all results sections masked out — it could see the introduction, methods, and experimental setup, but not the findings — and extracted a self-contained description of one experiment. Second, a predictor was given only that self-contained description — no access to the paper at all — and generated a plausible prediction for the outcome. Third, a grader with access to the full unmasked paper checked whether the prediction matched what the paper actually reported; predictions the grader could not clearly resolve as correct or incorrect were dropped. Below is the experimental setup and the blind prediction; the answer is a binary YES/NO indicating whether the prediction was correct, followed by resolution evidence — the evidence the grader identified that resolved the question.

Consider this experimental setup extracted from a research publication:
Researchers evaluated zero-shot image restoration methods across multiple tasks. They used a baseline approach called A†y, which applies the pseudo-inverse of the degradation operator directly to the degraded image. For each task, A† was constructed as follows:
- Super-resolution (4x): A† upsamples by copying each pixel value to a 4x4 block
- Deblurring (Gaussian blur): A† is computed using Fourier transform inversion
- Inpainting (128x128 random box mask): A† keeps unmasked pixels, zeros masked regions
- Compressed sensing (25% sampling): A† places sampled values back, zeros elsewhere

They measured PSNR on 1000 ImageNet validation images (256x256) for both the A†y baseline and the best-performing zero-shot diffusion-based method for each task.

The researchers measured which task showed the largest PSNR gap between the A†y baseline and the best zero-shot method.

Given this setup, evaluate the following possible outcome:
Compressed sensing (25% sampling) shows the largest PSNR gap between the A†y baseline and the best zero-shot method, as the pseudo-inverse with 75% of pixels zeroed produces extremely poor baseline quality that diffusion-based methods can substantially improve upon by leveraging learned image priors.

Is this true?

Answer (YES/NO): NO